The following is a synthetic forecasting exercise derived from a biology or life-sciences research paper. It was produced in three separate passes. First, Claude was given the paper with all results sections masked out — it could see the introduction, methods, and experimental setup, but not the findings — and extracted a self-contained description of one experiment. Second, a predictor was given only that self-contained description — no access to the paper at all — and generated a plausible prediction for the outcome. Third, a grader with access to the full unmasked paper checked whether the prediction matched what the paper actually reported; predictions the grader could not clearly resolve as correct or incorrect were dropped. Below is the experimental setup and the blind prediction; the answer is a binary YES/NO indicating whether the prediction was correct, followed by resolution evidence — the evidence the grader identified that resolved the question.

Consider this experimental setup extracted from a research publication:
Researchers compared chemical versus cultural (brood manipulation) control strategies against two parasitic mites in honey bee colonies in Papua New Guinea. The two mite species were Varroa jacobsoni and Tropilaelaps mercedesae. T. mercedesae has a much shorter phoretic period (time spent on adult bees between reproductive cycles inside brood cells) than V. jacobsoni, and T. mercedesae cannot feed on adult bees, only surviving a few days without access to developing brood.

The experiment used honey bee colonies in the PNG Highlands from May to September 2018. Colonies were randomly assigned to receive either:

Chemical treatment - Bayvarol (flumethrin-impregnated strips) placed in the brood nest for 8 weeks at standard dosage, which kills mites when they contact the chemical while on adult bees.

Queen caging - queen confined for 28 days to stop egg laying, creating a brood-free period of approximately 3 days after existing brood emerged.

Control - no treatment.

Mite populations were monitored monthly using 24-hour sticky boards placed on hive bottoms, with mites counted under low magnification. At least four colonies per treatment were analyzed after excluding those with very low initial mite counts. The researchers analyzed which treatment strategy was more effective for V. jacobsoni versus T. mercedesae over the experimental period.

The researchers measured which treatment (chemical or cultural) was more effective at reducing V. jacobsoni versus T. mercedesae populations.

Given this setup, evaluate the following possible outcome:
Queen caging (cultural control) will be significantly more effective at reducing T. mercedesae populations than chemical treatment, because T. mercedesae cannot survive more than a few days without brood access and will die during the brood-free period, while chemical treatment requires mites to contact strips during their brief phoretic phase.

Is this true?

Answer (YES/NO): YES